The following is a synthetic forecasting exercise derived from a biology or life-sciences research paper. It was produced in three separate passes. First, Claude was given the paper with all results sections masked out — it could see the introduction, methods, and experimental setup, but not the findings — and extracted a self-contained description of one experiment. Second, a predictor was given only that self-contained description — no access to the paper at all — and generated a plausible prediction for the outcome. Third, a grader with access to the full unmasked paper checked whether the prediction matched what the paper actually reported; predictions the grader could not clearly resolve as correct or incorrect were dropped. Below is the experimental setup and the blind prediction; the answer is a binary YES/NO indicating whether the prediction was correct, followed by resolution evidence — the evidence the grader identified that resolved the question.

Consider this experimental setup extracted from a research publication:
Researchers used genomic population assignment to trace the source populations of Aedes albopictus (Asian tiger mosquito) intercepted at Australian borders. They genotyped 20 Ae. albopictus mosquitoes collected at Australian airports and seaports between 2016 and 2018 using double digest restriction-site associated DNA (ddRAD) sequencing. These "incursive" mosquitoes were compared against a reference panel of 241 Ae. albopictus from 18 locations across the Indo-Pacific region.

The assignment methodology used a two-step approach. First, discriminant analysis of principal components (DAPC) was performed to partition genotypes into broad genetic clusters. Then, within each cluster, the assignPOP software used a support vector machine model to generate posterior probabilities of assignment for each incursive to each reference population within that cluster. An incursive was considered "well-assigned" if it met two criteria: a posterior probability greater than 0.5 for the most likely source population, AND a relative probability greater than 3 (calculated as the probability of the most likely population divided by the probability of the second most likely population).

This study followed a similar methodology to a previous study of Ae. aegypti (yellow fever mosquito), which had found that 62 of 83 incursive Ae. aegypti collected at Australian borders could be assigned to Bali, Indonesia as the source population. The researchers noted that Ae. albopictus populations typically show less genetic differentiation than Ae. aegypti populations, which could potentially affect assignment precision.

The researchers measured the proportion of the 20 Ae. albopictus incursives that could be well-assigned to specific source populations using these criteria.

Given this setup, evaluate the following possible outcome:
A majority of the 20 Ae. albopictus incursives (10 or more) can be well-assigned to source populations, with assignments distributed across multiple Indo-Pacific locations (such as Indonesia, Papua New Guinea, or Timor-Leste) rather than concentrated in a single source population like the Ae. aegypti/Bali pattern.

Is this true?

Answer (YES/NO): NO